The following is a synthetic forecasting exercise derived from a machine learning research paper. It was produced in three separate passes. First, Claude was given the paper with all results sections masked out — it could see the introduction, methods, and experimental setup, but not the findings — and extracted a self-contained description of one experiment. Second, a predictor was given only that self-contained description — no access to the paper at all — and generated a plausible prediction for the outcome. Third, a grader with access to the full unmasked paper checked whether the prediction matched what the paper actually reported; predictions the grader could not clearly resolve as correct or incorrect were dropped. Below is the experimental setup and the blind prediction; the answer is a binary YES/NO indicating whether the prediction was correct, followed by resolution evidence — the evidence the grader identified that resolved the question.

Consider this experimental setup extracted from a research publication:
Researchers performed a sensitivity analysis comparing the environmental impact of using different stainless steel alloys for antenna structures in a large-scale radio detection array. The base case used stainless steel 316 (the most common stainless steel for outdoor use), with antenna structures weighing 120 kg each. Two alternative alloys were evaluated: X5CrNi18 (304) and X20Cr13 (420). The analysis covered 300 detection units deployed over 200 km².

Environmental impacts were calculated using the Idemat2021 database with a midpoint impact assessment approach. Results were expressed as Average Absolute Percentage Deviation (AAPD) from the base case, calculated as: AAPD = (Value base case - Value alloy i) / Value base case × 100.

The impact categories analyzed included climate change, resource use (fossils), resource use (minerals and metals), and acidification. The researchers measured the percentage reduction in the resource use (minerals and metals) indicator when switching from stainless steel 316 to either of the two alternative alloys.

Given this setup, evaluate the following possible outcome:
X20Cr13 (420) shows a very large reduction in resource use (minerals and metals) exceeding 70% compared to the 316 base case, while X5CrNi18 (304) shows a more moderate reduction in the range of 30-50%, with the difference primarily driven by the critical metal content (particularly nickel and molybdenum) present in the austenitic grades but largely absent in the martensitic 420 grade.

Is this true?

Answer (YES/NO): NO